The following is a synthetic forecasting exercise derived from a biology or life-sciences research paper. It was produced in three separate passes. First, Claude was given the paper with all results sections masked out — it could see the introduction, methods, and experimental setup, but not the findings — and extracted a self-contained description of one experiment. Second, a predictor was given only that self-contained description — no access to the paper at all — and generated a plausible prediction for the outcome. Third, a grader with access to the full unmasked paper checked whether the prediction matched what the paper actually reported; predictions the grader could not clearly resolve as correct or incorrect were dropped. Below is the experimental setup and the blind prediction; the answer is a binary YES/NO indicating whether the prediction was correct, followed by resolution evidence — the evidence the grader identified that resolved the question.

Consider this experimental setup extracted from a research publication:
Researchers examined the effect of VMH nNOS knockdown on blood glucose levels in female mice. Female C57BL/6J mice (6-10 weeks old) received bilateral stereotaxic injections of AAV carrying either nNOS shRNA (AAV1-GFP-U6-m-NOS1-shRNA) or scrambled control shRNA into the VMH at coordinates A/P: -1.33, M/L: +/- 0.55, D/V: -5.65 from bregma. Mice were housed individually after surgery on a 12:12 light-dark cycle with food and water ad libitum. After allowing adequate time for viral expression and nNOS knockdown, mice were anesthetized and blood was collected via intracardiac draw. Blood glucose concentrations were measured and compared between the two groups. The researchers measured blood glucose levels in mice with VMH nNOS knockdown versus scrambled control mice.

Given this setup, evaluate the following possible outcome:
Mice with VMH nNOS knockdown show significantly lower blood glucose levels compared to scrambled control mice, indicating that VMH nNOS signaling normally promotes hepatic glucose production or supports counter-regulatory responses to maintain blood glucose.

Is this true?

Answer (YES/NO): NO